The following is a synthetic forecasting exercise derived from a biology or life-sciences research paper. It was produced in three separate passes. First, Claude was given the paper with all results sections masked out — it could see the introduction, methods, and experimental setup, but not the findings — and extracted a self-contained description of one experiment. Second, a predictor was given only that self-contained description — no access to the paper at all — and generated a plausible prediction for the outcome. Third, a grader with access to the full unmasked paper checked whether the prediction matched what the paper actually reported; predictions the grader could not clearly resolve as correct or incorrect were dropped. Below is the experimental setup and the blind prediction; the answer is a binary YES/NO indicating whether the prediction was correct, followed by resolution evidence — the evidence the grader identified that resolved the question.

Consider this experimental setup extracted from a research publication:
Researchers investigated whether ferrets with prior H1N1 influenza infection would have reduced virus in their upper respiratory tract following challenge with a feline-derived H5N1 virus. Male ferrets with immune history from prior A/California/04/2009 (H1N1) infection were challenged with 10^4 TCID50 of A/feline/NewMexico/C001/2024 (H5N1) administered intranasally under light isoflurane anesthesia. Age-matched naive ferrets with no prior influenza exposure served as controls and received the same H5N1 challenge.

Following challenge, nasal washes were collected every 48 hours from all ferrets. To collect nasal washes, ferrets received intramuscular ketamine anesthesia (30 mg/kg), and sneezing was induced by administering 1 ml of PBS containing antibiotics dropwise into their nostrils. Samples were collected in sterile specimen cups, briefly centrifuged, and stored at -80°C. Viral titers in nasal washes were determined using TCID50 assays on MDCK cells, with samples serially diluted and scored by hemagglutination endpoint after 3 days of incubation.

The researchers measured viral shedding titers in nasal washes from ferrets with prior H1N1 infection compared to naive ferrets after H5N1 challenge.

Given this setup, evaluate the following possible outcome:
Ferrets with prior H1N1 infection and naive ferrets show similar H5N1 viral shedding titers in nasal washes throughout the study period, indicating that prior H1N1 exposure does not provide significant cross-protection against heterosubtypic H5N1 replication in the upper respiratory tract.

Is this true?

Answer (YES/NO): NO